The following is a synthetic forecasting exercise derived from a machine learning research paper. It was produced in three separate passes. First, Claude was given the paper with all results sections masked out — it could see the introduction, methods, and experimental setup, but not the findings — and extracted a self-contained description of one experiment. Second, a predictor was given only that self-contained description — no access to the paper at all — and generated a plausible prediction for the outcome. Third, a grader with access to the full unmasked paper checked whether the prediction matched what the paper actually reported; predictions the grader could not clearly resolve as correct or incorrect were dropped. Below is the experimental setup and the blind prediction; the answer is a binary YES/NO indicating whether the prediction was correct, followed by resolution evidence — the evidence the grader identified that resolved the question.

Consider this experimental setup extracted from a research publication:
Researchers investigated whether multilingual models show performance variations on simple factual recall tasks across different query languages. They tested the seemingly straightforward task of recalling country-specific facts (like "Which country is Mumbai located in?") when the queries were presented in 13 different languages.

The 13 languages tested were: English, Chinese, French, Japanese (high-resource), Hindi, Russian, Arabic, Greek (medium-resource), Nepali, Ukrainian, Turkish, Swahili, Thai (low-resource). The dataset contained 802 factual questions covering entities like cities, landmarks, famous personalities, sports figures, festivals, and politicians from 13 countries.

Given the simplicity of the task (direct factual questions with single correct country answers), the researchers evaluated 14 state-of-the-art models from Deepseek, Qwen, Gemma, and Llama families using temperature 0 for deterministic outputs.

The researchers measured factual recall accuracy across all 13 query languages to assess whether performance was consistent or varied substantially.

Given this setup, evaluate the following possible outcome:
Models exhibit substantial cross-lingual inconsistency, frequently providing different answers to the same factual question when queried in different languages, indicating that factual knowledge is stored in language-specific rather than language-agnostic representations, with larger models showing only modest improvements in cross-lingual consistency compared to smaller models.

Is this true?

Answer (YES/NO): NO